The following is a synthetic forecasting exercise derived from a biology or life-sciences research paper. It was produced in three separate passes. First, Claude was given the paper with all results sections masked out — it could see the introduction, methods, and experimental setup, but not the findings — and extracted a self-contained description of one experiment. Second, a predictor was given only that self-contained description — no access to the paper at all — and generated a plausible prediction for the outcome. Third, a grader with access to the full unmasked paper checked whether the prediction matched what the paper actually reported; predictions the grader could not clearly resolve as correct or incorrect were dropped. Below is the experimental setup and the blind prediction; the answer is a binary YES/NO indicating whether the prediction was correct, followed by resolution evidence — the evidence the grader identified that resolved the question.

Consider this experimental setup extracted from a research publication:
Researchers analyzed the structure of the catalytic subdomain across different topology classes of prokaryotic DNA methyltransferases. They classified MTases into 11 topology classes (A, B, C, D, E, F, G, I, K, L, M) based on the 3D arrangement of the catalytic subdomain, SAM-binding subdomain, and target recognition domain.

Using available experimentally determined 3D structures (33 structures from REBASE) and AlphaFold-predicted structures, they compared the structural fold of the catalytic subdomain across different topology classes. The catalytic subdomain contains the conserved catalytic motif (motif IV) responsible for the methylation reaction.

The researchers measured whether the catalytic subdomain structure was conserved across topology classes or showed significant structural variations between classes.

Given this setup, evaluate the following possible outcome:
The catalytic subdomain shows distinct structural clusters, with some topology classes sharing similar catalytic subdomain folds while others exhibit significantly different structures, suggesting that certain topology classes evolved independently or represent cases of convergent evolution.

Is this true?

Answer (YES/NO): NO